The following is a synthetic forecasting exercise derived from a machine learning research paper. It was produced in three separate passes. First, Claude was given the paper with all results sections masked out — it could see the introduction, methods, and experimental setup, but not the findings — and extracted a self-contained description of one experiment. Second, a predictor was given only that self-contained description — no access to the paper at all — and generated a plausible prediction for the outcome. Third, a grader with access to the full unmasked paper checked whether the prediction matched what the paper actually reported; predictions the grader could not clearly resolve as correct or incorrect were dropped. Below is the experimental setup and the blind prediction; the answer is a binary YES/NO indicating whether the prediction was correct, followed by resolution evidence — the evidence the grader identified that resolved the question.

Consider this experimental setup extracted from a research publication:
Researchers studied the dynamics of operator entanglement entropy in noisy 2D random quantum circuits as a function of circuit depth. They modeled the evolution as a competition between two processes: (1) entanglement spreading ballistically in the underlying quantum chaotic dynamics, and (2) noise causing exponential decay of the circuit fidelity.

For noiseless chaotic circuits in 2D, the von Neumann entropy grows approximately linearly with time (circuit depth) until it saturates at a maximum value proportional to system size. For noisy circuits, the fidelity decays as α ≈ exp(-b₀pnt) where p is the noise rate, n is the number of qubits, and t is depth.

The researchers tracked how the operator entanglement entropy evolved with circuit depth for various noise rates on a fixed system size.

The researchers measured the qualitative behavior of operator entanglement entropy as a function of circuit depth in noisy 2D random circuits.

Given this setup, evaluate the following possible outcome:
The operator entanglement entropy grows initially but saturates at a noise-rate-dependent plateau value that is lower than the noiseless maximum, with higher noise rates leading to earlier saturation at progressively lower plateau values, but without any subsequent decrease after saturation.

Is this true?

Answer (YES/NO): NO